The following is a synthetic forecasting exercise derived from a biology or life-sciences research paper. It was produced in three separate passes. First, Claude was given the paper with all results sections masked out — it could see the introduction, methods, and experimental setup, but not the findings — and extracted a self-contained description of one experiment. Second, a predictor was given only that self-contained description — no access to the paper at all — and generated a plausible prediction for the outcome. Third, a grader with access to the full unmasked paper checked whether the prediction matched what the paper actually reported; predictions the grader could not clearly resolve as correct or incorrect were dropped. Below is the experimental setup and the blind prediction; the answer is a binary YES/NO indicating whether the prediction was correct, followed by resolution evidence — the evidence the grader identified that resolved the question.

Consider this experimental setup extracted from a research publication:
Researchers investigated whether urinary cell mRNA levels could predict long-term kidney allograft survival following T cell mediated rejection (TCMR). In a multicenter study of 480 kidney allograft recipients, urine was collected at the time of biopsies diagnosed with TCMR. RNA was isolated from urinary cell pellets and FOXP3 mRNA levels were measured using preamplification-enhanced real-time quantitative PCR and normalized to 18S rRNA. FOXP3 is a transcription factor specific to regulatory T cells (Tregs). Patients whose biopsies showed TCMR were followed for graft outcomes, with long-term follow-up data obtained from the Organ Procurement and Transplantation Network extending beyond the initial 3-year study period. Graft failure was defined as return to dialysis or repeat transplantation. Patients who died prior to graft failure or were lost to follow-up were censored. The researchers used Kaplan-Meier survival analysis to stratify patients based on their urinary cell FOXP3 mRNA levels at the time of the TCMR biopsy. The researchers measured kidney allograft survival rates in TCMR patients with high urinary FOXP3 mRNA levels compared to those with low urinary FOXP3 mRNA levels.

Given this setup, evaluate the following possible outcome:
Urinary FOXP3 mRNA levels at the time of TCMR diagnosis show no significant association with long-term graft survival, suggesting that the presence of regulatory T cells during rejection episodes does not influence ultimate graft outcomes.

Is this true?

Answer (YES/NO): NO